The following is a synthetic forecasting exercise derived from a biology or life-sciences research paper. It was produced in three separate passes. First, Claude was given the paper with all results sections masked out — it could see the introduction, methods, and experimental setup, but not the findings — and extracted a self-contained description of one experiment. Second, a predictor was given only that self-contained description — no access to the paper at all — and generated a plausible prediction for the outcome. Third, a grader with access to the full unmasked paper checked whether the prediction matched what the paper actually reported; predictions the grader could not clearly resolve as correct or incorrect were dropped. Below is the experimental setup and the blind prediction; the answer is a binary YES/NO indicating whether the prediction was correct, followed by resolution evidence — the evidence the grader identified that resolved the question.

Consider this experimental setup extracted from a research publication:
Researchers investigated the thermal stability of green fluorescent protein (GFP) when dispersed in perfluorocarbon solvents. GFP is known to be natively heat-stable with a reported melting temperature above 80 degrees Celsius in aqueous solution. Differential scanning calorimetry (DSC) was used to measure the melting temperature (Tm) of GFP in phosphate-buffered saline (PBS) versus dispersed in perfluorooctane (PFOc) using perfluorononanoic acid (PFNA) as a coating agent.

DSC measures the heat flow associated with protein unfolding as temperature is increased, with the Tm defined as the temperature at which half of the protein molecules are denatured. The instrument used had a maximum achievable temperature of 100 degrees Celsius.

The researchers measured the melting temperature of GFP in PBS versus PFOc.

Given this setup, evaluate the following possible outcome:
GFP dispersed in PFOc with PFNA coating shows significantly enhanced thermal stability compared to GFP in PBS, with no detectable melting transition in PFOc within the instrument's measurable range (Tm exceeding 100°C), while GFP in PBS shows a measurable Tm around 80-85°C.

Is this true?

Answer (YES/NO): YES